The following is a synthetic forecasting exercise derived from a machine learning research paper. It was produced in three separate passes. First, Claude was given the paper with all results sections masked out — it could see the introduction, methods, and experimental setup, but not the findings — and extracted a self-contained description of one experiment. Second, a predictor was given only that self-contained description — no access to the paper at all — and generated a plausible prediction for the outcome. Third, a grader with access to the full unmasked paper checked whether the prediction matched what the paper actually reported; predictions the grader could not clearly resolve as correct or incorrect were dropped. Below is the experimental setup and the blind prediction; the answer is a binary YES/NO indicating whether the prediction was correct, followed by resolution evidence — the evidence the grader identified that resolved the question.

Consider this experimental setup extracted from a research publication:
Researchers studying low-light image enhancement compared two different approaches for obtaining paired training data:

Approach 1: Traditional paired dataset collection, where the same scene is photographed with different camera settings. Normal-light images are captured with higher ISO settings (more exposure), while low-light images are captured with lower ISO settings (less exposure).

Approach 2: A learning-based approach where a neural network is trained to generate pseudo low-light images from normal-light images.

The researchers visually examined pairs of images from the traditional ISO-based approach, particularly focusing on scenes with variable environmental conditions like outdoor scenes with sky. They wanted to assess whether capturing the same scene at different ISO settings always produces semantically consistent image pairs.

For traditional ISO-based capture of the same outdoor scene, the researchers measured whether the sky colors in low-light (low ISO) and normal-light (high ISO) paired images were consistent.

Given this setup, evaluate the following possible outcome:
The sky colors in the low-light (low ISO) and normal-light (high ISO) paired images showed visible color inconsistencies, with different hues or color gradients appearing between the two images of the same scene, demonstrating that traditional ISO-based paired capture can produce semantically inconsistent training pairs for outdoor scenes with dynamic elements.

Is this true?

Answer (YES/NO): YES